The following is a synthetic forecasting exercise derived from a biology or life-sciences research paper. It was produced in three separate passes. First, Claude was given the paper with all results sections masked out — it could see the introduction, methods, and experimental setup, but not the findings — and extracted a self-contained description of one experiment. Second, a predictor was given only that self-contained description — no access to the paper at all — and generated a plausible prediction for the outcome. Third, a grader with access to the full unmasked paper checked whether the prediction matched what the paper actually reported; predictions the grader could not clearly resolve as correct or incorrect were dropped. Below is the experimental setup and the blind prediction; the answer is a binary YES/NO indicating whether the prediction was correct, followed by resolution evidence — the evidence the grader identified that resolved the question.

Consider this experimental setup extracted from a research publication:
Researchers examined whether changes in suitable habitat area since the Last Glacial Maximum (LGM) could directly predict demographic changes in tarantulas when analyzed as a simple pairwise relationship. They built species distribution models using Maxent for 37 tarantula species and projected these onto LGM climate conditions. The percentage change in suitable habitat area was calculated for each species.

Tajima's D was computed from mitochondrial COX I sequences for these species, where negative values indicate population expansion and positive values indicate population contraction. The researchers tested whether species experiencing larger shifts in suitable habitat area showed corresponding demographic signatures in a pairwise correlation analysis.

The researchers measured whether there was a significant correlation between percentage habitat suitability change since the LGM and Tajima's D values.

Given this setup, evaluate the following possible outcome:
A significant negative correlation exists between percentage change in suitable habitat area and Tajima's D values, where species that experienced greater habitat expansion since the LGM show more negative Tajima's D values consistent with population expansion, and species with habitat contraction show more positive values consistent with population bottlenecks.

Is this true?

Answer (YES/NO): NO